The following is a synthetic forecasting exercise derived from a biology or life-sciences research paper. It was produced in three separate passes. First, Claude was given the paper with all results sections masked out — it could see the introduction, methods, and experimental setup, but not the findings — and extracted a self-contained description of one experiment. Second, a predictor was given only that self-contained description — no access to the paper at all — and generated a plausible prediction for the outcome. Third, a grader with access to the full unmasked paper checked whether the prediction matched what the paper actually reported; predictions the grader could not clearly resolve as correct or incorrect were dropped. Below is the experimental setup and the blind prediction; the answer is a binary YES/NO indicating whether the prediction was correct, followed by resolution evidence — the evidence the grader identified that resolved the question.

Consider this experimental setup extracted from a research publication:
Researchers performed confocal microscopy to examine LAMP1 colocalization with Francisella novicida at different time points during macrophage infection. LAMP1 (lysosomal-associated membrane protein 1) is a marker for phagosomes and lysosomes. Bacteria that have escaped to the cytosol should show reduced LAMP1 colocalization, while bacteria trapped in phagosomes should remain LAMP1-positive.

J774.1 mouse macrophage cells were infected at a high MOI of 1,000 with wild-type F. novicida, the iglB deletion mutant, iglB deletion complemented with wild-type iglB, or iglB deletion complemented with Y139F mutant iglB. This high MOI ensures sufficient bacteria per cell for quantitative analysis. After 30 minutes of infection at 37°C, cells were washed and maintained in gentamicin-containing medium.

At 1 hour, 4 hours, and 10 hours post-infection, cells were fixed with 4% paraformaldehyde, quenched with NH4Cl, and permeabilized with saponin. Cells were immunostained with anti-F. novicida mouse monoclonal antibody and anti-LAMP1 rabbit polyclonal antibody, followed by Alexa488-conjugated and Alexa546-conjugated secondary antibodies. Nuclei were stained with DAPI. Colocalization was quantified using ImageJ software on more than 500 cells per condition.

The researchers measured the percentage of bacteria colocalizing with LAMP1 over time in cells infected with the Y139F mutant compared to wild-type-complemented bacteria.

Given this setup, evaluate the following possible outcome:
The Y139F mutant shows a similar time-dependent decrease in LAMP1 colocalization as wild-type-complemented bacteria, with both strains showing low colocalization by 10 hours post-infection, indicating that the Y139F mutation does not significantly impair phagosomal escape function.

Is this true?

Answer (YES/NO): NO